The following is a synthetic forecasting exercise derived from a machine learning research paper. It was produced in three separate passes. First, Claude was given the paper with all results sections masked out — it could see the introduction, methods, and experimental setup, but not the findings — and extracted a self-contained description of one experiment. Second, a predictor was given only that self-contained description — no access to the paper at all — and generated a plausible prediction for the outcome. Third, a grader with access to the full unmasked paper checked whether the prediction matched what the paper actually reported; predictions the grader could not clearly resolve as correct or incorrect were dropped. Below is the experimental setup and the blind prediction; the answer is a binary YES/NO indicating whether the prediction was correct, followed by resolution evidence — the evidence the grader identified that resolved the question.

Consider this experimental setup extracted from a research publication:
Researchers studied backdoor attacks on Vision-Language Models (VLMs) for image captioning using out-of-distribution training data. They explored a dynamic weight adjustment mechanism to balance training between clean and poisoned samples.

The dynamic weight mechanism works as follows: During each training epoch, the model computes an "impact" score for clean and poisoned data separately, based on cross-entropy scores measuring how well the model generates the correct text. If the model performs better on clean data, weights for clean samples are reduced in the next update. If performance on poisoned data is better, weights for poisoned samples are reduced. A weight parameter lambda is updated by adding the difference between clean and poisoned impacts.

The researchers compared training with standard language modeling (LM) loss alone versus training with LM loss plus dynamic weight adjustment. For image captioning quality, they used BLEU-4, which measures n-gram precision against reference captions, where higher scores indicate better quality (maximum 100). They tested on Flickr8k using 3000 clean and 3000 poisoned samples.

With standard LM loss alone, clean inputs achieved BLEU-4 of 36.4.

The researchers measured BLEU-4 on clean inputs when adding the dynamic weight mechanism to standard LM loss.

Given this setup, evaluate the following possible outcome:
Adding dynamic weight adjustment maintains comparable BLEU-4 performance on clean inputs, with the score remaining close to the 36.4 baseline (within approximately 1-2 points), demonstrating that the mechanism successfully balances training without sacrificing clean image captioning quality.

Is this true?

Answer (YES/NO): NO